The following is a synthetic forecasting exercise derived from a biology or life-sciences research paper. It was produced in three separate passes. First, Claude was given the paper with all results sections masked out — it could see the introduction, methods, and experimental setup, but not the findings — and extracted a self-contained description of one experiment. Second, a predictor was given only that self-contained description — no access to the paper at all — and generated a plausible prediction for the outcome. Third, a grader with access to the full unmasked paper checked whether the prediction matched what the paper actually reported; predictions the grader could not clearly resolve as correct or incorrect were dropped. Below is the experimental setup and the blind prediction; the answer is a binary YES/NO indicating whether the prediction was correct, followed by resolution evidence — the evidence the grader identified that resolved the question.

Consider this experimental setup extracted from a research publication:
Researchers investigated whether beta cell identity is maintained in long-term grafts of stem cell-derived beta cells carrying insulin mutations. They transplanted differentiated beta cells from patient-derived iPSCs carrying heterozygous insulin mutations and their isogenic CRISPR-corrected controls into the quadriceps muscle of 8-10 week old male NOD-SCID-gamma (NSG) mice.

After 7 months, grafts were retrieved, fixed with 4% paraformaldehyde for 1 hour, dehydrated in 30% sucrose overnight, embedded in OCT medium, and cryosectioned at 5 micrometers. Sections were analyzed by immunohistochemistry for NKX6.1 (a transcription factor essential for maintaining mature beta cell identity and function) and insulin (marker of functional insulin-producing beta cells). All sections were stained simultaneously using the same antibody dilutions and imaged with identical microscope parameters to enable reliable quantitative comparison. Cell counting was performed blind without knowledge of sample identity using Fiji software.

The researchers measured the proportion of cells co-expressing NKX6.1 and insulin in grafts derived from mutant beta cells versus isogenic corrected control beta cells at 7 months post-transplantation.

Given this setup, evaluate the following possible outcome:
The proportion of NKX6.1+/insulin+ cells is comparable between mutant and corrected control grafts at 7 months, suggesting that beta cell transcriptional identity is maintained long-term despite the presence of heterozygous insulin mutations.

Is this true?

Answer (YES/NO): NO